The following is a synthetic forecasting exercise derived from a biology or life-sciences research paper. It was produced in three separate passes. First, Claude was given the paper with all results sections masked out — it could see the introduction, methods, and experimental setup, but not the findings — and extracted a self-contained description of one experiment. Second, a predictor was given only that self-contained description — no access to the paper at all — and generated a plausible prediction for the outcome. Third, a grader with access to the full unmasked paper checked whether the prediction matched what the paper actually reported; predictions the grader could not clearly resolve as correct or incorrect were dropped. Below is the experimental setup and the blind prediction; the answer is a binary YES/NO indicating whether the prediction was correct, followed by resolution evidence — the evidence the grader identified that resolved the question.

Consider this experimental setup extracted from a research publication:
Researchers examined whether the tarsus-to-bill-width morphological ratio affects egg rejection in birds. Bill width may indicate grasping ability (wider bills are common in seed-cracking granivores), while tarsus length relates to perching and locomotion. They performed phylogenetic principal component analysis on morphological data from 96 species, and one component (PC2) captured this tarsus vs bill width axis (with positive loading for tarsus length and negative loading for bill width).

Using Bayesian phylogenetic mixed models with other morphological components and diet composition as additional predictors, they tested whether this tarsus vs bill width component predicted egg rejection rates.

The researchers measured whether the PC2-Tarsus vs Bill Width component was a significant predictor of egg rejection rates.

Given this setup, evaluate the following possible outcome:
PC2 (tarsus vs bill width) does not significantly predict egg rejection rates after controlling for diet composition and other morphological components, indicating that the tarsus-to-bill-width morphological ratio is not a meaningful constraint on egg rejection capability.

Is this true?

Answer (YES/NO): YES